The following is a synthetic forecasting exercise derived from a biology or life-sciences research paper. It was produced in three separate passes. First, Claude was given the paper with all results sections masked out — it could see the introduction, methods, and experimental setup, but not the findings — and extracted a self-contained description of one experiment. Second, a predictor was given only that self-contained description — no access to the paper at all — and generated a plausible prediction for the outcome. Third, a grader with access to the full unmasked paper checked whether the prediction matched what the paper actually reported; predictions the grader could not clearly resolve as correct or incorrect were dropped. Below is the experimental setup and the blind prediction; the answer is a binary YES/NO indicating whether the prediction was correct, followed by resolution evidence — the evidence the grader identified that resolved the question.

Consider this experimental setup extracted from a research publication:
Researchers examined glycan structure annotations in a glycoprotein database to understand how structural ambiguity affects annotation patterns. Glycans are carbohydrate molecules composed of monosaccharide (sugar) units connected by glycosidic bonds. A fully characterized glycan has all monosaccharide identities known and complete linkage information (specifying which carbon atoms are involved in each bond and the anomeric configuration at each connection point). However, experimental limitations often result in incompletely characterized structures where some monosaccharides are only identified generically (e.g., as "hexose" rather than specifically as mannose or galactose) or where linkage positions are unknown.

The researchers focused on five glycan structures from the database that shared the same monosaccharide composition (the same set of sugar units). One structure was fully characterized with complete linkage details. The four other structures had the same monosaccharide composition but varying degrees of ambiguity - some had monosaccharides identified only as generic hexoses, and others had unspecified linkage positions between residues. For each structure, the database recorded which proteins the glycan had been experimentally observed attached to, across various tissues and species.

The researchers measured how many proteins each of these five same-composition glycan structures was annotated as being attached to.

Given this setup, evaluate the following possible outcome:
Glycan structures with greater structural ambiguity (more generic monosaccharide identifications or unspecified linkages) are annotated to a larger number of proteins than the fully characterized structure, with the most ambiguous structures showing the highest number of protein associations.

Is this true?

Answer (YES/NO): NO